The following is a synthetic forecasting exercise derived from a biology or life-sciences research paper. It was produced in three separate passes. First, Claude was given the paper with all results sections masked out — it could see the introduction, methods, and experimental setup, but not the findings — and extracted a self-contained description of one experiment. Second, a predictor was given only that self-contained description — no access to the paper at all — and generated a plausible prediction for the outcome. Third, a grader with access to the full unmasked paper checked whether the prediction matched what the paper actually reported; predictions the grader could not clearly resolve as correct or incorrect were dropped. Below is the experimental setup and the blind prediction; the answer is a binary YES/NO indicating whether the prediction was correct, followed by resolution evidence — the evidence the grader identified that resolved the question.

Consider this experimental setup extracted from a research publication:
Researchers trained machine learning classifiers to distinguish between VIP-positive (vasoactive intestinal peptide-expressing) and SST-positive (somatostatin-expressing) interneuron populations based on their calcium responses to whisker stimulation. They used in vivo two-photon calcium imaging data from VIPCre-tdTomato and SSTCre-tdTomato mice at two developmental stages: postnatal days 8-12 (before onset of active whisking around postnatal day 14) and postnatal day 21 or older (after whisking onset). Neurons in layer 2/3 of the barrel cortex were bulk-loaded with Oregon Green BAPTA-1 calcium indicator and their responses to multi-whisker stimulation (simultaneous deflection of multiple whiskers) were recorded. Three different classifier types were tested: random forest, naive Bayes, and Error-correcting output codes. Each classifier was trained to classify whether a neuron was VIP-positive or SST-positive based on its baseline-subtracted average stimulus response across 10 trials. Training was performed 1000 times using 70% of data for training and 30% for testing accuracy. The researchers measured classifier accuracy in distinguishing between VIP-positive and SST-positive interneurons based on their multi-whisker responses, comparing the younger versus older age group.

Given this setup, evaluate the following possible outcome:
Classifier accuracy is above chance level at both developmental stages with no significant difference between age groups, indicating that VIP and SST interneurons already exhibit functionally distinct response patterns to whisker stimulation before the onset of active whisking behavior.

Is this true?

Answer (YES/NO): NO